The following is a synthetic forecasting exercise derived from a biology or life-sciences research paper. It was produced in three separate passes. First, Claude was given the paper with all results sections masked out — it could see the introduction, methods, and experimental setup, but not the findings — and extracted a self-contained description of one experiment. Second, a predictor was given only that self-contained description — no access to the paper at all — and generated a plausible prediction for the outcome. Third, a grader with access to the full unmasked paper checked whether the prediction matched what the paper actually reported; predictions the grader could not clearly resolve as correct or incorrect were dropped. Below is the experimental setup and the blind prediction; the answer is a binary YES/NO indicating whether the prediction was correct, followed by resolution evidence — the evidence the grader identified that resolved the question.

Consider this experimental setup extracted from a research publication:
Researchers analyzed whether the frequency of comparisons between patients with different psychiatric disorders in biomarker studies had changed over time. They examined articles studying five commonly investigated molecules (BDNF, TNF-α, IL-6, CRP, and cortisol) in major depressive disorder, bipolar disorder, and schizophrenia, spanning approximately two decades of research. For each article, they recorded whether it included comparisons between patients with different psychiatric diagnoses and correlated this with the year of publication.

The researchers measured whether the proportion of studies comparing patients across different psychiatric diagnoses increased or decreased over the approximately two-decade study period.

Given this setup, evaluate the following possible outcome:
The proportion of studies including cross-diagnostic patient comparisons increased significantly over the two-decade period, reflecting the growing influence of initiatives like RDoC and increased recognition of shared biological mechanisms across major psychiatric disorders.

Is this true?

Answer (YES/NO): NO